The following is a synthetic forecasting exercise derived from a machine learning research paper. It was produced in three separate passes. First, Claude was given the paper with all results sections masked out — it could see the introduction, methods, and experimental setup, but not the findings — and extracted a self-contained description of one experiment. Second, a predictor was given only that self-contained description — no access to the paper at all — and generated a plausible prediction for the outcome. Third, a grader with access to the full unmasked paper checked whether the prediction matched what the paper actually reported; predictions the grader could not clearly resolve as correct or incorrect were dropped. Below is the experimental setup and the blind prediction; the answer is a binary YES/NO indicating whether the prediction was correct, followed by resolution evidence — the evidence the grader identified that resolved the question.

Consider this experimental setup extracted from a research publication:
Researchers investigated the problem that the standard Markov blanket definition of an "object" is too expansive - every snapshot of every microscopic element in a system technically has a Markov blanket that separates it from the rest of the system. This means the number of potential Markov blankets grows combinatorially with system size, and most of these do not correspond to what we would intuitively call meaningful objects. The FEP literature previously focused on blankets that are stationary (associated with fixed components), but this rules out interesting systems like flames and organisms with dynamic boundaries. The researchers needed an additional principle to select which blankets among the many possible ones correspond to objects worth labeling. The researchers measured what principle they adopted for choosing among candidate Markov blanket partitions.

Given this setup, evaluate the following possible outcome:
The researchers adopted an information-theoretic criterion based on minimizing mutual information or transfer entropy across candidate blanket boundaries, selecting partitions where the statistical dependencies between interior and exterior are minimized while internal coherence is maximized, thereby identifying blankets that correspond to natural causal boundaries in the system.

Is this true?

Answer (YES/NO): NO